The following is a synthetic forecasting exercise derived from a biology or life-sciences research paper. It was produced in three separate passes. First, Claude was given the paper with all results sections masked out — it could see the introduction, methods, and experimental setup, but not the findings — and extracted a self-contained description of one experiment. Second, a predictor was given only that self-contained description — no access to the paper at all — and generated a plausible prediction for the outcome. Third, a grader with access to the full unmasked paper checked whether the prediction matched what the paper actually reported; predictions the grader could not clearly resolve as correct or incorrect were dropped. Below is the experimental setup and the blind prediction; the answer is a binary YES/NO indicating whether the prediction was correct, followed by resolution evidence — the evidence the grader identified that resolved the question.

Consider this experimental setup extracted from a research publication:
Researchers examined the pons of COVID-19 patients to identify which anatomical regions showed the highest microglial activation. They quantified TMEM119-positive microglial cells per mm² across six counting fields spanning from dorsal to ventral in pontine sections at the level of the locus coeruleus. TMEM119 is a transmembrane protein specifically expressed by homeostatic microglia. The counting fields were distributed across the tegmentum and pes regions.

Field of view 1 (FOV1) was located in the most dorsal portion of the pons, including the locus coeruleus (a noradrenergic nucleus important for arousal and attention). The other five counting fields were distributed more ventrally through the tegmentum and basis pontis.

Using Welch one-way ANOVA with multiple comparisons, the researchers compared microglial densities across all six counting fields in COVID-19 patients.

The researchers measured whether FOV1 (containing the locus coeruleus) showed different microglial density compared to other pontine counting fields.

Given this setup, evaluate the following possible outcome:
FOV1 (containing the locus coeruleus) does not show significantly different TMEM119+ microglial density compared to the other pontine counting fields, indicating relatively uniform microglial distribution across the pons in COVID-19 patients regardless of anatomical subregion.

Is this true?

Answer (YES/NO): NO